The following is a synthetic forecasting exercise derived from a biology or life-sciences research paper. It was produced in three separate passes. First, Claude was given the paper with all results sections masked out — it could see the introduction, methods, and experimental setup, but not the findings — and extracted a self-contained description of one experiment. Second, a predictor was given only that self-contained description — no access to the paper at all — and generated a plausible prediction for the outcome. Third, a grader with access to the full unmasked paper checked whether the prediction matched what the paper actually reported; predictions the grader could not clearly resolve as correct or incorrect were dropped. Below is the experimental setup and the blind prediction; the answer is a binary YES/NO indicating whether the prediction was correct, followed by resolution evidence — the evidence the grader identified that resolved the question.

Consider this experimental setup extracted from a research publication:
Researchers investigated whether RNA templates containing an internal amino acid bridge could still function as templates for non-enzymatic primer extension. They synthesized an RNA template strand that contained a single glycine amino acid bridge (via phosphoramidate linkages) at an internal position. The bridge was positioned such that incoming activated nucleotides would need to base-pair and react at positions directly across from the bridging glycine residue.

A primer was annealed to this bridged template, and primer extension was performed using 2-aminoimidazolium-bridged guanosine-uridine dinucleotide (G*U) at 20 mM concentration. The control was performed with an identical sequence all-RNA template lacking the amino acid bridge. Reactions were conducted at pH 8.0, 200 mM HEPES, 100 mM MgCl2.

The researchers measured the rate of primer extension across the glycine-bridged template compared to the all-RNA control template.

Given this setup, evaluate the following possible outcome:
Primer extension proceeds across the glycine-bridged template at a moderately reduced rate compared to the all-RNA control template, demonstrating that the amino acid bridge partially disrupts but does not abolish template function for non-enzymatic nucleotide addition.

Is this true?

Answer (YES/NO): YES